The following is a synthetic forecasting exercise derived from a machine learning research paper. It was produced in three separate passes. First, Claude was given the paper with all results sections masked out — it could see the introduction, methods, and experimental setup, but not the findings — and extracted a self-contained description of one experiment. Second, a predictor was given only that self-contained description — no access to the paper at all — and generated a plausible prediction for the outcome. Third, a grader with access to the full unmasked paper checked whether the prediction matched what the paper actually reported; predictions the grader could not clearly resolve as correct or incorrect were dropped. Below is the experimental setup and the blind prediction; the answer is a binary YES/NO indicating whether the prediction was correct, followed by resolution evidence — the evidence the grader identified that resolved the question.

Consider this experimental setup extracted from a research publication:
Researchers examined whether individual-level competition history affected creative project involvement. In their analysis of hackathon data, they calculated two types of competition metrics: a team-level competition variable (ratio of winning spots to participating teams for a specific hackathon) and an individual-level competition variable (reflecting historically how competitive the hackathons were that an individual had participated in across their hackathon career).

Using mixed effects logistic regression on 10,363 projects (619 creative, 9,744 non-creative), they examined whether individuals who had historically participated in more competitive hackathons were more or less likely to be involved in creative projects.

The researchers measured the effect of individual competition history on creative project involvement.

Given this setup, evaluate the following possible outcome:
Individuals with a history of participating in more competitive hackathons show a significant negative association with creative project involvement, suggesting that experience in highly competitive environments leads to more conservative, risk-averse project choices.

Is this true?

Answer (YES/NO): YES